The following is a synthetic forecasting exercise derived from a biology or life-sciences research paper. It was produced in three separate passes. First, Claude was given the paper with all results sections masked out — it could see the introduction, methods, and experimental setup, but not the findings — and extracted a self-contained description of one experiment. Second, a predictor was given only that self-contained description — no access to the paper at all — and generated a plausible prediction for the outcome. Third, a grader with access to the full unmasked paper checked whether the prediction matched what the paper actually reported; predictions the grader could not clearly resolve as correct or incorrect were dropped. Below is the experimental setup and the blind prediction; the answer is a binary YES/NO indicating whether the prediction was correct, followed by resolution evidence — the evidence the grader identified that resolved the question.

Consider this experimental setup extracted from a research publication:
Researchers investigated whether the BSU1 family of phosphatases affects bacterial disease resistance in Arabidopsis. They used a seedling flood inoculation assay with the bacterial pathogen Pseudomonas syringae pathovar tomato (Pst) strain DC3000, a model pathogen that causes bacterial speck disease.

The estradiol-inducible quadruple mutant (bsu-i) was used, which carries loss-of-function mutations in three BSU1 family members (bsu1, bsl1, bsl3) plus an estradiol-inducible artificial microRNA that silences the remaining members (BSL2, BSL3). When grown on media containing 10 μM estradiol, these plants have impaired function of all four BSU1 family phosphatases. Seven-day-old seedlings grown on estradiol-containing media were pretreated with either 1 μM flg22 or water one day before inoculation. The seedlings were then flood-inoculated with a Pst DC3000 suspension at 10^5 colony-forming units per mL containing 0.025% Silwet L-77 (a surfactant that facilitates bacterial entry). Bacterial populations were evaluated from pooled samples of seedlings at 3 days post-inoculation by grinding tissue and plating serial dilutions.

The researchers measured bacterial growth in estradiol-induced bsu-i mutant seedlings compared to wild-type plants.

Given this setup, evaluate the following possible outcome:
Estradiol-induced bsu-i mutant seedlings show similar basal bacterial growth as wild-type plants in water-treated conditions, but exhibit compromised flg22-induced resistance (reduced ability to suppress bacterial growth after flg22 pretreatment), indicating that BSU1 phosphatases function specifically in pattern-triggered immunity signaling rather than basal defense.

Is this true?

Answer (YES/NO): NO